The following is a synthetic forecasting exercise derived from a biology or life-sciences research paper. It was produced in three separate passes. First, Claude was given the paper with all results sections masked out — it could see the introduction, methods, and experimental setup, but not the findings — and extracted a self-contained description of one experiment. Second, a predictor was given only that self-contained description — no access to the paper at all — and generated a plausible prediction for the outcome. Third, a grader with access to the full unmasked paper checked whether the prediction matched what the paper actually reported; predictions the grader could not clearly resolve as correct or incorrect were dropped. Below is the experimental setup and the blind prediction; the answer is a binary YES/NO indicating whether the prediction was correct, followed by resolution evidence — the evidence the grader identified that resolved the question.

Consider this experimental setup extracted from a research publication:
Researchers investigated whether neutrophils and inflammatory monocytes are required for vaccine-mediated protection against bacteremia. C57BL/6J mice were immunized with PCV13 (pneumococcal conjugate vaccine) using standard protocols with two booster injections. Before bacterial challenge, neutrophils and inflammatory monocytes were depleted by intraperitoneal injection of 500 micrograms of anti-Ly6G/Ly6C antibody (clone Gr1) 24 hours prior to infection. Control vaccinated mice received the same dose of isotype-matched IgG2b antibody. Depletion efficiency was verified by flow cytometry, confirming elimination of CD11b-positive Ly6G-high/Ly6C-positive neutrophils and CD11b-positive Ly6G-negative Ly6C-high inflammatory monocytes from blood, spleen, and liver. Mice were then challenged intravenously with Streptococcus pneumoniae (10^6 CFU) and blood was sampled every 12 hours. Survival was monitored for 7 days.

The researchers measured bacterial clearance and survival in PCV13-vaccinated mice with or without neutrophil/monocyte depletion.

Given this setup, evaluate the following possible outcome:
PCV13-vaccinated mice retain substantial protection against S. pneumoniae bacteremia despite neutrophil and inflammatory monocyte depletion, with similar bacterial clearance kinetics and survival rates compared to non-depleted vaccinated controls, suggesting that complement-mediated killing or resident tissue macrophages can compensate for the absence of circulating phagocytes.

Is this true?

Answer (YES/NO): YES